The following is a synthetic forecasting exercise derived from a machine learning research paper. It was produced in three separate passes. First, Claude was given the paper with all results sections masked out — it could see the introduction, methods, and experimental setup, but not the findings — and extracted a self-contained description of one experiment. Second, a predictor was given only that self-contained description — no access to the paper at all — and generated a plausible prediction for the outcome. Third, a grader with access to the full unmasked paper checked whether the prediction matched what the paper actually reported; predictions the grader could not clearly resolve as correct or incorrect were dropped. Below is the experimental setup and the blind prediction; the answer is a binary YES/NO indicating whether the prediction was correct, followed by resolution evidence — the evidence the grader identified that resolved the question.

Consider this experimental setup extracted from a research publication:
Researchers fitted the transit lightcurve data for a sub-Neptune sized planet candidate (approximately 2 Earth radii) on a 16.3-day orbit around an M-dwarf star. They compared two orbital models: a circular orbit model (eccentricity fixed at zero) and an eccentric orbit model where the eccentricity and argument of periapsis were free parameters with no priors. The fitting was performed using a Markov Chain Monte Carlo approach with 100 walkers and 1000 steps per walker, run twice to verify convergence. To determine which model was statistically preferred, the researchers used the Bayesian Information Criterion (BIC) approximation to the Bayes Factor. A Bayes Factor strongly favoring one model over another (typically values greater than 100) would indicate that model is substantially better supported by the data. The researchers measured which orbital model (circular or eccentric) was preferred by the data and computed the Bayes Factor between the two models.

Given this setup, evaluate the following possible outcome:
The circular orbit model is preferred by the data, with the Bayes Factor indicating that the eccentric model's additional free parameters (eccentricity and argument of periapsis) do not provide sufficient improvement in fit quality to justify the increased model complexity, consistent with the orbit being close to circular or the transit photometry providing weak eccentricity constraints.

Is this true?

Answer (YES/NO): YES